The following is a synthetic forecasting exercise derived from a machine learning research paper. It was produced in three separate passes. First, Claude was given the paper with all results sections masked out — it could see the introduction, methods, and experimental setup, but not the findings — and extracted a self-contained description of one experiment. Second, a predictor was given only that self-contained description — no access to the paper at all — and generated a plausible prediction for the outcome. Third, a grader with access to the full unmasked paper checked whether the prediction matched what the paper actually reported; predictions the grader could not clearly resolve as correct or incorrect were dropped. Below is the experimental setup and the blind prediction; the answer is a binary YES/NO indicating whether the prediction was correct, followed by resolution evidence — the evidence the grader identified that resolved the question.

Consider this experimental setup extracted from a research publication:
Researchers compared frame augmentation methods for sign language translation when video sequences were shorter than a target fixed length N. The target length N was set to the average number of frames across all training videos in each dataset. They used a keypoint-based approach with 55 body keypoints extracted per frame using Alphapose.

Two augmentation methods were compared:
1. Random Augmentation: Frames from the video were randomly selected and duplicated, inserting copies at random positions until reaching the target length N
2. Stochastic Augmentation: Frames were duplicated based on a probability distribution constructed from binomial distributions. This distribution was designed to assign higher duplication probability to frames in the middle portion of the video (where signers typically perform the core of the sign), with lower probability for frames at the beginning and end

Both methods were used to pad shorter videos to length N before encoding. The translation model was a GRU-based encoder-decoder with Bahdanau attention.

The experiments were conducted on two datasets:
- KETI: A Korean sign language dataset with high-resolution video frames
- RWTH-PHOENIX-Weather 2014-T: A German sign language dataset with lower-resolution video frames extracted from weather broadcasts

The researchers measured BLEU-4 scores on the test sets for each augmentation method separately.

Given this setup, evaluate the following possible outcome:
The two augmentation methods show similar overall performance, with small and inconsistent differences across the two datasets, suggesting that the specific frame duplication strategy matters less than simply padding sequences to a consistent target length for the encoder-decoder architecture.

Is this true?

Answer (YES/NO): NO